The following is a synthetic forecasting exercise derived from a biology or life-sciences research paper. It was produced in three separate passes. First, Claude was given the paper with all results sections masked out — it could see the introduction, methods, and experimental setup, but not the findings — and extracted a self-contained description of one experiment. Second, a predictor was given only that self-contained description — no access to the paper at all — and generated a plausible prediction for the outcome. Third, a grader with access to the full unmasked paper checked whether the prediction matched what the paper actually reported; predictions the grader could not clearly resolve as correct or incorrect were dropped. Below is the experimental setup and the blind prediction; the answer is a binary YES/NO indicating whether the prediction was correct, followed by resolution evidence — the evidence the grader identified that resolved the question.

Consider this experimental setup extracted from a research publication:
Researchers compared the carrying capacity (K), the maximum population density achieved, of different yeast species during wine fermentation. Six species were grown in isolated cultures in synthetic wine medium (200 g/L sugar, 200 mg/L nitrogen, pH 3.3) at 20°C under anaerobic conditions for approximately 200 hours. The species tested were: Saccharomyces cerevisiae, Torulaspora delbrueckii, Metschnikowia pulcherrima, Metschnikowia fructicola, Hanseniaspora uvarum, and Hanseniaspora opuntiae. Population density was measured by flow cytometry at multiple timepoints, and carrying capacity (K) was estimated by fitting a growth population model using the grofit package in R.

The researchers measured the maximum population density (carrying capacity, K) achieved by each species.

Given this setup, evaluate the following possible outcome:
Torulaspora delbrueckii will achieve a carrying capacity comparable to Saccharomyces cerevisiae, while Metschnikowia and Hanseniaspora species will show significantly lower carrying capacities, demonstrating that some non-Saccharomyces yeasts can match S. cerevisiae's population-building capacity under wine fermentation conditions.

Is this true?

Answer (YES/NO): NO